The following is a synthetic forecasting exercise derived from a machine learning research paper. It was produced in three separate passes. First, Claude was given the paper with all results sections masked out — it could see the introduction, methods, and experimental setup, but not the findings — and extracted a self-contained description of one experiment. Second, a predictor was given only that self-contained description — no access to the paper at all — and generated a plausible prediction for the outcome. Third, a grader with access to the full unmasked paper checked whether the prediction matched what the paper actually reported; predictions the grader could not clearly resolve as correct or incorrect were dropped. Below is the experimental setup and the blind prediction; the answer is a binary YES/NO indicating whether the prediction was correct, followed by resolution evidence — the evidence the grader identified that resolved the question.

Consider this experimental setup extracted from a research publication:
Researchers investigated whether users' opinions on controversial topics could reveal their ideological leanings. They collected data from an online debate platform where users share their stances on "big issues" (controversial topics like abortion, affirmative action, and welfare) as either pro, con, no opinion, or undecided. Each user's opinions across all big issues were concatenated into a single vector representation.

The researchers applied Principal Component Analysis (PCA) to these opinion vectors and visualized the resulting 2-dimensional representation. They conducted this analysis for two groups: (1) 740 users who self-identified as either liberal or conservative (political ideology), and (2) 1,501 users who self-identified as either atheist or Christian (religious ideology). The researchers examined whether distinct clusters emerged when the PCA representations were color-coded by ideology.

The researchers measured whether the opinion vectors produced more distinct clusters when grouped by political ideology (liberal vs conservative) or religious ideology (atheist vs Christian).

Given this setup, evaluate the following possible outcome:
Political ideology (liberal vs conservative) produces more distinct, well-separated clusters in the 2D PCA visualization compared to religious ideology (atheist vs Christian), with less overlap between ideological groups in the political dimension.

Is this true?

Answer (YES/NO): YES